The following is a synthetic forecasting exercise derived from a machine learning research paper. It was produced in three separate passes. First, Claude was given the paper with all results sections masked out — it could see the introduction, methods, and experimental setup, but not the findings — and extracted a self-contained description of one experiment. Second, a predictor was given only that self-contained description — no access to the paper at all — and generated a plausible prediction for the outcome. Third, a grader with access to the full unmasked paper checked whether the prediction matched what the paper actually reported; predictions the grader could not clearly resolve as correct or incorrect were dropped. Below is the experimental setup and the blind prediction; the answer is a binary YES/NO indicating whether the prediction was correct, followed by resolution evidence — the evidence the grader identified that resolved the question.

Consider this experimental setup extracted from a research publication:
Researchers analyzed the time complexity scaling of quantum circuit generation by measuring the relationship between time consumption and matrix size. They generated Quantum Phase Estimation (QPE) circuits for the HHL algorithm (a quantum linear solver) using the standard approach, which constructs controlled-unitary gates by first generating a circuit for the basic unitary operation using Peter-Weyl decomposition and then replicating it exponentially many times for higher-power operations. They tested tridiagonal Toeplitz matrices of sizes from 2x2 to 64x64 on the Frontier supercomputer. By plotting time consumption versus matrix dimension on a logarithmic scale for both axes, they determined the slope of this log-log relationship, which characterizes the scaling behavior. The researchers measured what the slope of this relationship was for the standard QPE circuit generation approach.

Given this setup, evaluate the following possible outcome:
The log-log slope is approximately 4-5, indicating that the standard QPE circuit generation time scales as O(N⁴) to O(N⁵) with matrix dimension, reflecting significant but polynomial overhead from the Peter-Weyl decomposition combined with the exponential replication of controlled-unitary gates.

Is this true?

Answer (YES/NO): NO